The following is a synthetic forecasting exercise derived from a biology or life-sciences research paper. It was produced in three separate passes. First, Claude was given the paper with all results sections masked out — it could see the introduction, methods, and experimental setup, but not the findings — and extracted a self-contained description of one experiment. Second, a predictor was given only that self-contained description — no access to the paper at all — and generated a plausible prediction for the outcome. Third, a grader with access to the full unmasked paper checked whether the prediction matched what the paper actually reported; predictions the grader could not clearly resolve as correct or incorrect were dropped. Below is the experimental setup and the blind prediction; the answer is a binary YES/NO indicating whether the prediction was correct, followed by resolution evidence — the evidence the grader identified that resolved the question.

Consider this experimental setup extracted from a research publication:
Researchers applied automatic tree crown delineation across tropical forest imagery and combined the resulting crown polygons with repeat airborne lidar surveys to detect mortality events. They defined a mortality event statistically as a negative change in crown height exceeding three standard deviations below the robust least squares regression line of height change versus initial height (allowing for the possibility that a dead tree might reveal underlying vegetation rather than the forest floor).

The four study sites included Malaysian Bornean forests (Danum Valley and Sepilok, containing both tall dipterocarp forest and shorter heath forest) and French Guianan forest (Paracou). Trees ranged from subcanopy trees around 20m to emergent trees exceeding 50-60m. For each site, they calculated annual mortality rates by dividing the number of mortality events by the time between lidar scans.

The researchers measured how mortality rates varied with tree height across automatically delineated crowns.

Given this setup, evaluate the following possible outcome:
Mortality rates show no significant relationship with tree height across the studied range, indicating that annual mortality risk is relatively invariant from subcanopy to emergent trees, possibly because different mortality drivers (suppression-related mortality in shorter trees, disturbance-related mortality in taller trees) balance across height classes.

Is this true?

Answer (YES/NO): NO